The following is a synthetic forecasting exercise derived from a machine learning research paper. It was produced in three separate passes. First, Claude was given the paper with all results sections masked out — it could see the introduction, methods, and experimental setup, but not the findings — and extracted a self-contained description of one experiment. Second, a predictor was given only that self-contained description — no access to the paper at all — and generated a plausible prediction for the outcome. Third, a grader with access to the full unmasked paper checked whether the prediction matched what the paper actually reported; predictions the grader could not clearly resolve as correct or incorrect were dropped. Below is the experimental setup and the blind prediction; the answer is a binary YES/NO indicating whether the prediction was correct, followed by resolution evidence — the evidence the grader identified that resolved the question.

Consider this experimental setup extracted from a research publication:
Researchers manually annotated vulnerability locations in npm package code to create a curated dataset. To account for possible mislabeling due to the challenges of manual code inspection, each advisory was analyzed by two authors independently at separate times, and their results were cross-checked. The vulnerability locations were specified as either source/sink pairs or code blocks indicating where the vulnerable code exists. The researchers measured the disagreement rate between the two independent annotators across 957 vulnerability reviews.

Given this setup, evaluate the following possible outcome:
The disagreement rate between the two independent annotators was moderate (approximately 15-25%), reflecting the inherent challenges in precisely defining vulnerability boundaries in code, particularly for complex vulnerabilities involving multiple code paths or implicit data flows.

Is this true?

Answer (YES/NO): NO